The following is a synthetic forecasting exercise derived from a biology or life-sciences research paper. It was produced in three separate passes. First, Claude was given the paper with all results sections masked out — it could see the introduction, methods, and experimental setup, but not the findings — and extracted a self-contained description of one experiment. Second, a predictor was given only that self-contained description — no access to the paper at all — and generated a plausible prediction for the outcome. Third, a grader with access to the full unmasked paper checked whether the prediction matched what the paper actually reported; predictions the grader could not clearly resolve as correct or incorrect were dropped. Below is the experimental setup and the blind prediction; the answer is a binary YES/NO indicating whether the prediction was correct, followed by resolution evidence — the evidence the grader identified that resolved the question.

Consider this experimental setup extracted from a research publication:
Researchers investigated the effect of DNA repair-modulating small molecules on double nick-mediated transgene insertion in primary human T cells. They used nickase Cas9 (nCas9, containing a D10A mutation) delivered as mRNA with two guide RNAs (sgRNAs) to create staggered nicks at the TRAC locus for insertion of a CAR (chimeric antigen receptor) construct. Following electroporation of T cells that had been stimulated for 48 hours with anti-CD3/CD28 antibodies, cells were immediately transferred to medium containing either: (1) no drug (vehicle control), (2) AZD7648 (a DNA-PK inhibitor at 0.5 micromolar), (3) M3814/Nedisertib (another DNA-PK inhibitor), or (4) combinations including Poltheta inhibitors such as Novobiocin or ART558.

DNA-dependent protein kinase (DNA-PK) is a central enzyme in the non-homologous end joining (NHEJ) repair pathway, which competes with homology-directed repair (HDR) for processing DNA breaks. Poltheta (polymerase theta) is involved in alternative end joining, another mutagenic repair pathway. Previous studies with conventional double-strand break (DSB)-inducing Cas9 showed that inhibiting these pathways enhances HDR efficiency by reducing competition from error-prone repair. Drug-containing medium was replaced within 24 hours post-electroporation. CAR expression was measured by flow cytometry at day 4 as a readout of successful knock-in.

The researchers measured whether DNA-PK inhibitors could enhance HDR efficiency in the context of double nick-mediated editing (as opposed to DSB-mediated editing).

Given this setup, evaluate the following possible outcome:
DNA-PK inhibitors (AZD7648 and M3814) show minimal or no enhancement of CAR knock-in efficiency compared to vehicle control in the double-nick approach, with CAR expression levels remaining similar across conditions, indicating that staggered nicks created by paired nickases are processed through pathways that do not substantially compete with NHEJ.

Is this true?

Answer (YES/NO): NO